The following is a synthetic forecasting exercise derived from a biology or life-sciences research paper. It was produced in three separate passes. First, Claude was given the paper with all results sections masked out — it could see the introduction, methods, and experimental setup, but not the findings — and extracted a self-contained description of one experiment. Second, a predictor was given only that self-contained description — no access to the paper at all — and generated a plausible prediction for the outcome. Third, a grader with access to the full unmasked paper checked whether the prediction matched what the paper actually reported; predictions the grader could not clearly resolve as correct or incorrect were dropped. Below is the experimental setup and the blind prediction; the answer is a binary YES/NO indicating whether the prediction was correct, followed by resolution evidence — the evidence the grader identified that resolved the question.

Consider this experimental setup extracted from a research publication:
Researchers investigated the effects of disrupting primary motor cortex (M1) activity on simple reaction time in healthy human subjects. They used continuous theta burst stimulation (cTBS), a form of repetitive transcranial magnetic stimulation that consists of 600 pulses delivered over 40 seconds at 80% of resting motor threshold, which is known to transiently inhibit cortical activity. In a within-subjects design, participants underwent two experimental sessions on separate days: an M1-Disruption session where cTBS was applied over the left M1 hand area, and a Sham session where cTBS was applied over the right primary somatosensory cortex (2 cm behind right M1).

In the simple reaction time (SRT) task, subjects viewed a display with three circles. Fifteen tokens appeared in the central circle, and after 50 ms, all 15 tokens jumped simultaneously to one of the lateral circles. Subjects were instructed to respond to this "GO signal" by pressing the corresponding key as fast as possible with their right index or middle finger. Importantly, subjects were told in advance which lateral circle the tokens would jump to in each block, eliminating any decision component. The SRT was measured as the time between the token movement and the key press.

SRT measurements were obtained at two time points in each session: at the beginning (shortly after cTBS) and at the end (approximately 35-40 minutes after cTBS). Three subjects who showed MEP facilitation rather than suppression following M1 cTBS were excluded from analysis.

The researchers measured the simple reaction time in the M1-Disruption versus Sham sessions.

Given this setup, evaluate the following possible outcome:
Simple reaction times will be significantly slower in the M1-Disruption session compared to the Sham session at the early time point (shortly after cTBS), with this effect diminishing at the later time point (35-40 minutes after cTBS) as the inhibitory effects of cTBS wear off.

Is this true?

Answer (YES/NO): NO